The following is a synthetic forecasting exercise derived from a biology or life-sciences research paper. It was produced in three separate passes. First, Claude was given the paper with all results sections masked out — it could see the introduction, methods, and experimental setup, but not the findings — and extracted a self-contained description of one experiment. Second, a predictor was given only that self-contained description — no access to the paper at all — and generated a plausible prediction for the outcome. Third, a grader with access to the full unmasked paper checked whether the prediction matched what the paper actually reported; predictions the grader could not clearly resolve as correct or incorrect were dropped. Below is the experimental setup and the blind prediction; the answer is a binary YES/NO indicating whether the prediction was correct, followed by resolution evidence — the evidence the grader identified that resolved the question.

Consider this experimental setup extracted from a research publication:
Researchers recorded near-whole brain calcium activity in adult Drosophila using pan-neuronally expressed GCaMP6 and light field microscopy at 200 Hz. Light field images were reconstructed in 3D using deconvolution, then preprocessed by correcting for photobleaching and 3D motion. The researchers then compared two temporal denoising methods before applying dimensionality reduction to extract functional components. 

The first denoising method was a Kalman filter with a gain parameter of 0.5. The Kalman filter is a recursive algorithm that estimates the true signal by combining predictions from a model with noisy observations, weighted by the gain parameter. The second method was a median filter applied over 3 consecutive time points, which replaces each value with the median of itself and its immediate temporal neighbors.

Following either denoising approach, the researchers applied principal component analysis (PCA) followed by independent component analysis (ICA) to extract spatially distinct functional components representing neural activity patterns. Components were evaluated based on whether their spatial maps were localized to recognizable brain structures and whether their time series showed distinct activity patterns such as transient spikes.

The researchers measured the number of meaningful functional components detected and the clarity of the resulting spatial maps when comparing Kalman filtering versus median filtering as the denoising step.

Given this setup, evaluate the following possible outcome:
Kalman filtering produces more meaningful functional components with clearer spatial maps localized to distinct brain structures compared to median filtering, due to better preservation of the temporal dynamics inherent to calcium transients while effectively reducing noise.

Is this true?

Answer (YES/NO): YES